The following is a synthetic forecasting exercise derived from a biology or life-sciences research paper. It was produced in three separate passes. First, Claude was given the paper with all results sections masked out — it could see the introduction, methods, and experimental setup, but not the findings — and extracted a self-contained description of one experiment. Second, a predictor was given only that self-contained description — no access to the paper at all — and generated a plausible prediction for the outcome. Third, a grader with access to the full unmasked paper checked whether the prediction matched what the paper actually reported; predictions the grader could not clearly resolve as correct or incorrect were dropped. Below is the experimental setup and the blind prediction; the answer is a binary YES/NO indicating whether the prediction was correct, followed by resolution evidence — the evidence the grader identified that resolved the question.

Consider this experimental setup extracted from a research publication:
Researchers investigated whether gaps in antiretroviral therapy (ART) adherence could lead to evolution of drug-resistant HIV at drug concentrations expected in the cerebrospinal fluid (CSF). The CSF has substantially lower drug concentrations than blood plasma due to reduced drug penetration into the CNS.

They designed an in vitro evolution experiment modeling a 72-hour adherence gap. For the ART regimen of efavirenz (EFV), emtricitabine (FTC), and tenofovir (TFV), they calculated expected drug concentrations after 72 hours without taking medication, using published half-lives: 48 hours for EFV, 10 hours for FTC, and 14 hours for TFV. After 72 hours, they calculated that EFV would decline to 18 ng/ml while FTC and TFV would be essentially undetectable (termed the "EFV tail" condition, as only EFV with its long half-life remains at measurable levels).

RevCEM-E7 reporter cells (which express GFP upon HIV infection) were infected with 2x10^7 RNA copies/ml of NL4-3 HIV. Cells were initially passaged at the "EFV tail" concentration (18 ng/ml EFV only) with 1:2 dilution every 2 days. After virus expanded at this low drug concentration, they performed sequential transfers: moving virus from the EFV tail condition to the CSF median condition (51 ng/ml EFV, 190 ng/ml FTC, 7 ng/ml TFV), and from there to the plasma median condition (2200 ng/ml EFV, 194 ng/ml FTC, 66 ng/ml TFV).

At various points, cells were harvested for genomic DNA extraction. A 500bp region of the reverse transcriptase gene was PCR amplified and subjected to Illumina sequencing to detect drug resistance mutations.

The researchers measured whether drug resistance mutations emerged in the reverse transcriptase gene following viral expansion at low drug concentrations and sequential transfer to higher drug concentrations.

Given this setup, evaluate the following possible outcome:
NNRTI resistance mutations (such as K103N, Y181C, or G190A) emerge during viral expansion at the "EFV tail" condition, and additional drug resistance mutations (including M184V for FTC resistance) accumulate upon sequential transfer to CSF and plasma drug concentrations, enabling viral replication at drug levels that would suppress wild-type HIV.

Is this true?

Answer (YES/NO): YES